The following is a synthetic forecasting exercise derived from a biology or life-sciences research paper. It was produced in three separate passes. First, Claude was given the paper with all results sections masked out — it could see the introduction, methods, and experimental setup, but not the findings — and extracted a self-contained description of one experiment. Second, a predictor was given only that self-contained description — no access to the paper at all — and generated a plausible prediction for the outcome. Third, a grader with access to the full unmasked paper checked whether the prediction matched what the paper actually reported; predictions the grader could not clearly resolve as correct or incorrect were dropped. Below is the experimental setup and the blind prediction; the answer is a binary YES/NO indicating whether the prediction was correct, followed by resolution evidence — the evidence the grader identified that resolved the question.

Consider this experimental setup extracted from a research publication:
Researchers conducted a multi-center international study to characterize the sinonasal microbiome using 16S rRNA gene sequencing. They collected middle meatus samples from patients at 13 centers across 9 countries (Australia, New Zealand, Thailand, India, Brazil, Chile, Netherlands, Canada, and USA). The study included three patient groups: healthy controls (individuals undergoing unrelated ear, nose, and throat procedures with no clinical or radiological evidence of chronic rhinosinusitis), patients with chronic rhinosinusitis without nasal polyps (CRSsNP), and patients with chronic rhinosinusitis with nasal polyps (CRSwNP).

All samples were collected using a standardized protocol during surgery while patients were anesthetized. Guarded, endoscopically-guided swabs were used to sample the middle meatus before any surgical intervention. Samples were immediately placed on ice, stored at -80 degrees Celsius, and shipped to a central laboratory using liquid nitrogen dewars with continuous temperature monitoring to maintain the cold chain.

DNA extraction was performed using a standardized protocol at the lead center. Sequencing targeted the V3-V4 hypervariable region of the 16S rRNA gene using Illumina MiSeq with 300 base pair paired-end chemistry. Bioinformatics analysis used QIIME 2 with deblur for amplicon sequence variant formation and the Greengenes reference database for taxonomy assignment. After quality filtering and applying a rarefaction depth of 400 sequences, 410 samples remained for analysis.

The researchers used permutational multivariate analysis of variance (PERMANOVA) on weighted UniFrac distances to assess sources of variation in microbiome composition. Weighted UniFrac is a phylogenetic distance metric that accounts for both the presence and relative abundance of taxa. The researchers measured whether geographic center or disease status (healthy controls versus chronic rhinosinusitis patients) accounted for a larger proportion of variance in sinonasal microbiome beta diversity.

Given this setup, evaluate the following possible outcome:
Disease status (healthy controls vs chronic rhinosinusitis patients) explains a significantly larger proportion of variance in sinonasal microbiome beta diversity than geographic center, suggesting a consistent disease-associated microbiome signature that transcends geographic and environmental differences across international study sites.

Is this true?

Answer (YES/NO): NO